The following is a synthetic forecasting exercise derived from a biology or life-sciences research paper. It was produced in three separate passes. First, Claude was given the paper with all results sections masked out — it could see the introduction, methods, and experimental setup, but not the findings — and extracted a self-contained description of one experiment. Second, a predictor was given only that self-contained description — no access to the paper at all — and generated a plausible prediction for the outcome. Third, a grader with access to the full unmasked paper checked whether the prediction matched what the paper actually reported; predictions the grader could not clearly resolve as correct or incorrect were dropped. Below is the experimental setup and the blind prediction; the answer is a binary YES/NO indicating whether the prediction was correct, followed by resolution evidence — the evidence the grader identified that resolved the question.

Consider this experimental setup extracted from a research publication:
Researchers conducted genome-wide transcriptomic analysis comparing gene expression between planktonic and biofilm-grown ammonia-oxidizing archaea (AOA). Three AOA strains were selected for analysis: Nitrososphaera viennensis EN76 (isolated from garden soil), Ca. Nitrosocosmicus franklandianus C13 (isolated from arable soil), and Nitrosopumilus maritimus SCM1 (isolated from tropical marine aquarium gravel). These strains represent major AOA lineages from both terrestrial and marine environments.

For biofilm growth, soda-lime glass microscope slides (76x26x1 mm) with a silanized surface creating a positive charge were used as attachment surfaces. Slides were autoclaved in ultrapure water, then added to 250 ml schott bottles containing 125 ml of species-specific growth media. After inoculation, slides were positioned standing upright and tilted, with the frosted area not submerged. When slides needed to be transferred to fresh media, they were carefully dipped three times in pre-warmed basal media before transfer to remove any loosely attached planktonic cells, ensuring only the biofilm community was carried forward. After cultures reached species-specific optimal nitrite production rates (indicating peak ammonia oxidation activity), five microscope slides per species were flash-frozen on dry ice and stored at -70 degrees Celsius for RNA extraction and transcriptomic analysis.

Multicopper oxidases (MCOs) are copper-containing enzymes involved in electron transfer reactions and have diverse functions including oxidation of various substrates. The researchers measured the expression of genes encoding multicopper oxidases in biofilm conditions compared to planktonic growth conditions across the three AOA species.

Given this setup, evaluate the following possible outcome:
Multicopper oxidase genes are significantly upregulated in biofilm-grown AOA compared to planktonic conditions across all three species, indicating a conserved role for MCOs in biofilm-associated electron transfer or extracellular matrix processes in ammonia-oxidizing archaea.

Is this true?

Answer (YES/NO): YES